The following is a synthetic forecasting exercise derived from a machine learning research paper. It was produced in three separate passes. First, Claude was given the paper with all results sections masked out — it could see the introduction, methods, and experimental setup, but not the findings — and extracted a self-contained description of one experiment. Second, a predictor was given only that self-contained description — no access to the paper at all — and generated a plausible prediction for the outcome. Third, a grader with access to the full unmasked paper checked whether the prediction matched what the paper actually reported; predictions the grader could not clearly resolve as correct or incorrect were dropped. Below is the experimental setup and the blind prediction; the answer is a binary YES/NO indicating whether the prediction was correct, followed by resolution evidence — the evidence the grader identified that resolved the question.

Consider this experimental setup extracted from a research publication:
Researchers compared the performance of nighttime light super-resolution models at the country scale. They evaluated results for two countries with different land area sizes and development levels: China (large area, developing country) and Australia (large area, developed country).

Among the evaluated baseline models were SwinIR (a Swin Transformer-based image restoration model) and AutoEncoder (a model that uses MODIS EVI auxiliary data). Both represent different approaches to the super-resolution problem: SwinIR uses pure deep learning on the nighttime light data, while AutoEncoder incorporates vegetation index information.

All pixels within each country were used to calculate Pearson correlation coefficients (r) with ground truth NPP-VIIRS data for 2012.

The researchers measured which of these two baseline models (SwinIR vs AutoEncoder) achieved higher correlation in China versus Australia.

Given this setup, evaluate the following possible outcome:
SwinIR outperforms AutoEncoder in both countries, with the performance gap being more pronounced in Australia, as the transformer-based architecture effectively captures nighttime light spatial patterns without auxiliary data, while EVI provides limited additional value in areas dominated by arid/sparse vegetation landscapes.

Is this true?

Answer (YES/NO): NO